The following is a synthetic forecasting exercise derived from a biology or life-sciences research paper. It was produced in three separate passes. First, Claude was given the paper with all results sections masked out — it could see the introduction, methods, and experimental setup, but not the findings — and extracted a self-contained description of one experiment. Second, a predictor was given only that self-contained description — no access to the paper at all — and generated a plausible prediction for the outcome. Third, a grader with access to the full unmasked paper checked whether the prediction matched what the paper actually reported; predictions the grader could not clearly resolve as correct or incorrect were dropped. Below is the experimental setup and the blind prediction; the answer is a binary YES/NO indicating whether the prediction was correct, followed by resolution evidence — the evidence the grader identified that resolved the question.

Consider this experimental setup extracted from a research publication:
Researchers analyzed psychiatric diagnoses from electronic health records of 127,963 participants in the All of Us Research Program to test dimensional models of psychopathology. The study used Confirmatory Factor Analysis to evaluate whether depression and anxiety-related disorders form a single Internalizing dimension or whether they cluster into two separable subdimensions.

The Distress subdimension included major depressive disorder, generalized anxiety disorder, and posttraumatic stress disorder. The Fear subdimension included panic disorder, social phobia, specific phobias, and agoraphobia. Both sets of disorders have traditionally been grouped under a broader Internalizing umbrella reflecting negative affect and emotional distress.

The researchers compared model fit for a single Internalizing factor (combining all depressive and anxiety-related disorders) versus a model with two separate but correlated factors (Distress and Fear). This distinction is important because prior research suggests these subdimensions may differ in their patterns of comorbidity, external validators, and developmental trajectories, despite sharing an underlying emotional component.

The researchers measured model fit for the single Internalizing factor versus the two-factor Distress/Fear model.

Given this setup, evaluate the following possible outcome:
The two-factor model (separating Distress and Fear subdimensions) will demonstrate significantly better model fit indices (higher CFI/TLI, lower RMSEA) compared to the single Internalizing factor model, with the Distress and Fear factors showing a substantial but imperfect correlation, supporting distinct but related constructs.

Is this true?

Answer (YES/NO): NO